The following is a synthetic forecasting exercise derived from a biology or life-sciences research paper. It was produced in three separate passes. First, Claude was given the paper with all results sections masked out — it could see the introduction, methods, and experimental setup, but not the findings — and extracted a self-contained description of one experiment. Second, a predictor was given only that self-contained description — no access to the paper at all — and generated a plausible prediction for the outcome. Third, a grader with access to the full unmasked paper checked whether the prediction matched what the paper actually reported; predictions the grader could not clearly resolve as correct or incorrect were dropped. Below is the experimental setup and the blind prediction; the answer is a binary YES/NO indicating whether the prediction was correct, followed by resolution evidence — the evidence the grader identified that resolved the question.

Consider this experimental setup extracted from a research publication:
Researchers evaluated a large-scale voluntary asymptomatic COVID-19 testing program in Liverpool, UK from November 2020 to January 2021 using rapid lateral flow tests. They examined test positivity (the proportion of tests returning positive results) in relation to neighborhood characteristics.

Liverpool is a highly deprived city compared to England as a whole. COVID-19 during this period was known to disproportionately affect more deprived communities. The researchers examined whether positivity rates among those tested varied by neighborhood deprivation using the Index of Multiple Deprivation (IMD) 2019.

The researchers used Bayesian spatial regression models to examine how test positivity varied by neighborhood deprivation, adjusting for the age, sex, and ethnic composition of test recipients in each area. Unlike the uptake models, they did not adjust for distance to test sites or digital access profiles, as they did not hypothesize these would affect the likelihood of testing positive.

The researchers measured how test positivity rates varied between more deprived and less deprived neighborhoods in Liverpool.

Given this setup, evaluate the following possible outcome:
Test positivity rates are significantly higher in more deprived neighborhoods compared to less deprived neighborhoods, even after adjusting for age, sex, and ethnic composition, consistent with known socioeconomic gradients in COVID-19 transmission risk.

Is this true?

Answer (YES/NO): YES